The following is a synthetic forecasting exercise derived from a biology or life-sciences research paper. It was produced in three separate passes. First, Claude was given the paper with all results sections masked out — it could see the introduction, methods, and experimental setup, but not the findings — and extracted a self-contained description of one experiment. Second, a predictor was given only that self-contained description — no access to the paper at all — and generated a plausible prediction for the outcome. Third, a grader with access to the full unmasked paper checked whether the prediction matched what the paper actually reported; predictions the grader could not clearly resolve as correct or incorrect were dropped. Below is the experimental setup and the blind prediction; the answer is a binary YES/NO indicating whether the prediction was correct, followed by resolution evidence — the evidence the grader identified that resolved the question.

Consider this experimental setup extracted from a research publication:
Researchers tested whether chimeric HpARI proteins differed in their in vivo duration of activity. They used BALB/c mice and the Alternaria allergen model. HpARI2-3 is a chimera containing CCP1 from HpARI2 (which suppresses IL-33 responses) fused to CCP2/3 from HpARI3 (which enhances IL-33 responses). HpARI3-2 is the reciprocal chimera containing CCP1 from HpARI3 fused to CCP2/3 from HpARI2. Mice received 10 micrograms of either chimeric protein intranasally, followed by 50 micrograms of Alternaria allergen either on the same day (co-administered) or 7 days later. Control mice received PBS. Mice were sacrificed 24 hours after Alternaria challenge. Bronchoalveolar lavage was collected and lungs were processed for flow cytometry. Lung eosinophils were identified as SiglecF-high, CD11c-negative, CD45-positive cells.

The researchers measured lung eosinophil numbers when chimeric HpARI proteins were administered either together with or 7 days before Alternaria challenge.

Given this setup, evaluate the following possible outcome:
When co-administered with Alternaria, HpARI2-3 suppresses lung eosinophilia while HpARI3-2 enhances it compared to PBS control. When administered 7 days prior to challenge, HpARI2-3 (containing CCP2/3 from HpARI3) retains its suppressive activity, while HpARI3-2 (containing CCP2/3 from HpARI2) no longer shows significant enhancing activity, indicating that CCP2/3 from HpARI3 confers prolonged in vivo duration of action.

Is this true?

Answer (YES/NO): NO